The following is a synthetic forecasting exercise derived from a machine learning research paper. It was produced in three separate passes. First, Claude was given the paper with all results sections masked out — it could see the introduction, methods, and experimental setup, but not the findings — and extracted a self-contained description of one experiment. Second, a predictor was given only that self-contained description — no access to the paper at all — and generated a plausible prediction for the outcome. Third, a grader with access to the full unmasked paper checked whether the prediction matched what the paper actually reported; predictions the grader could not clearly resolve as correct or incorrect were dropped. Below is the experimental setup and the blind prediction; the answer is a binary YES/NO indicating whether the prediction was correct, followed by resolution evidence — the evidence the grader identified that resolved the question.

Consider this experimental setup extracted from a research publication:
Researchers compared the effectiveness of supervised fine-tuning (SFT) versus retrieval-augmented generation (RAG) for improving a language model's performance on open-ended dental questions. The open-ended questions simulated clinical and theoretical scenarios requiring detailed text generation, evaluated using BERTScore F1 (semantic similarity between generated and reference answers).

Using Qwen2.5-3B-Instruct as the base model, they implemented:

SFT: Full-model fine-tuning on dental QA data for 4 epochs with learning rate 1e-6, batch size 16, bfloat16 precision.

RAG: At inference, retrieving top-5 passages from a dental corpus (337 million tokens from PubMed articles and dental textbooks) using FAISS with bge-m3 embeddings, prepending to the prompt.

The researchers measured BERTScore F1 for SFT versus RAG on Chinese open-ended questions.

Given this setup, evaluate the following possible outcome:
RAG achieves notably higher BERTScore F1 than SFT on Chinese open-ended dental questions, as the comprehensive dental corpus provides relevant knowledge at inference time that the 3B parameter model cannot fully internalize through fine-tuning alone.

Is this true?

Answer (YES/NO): YES